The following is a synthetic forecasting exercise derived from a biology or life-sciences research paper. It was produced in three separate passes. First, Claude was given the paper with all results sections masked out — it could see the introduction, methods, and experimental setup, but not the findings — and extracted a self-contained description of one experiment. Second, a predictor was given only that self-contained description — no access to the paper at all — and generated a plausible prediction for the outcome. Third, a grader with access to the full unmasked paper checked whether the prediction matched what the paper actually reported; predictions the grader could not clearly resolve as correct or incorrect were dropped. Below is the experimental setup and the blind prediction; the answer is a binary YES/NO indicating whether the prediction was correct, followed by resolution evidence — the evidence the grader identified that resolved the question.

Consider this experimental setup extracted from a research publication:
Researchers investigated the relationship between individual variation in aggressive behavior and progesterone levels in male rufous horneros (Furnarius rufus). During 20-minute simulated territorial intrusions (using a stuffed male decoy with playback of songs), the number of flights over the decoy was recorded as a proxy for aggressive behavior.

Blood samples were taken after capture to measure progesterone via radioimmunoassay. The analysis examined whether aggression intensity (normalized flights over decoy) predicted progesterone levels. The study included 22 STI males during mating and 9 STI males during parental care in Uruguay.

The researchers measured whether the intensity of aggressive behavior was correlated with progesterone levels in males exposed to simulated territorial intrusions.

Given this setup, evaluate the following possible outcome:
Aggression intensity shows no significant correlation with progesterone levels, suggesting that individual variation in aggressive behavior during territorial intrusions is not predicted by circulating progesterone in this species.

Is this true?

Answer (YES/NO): YES